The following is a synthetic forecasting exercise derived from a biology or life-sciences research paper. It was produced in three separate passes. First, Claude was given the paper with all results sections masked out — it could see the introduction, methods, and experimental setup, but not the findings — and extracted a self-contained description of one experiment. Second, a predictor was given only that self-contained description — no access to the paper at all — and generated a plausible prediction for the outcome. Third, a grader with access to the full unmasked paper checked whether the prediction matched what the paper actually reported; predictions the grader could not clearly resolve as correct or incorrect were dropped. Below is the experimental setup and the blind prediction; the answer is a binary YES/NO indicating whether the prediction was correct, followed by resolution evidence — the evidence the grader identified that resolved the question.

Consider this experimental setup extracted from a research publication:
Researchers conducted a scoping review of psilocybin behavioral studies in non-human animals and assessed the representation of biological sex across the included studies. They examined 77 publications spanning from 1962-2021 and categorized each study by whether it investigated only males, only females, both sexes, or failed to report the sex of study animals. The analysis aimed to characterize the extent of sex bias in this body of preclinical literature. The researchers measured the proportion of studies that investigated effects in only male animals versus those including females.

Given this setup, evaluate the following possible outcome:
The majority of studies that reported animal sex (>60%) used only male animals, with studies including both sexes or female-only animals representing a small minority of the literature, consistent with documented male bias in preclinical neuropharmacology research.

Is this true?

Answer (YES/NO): NO